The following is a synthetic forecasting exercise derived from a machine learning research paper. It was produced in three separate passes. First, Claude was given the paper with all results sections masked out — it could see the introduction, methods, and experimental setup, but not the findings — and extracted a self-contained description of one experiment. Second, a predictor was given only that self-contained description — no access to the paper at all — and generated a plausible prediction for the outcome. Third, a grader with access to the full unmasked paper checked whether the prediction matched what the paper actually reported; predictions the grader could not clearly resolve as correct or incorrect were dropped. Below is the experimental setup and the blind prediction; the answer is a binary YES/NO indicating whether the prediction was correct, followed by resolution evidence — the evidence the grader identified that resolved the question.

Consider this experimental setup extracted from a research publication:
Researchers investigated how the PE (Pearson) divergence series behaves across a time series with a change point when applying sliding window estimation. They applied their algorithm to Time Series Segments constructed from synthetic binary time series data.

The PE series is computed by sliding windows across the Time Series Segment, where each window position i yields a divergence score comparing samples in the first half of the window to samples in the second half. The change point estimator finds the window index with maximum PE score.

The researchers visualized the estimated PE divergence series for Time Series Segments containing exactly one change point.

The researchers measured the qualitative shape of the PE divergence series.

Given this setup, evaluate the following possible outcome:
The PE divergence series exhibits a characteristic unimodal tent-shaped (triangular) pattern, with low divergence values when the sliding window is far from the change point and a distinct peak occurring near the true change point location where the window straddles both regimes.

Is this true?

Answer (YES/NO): YES